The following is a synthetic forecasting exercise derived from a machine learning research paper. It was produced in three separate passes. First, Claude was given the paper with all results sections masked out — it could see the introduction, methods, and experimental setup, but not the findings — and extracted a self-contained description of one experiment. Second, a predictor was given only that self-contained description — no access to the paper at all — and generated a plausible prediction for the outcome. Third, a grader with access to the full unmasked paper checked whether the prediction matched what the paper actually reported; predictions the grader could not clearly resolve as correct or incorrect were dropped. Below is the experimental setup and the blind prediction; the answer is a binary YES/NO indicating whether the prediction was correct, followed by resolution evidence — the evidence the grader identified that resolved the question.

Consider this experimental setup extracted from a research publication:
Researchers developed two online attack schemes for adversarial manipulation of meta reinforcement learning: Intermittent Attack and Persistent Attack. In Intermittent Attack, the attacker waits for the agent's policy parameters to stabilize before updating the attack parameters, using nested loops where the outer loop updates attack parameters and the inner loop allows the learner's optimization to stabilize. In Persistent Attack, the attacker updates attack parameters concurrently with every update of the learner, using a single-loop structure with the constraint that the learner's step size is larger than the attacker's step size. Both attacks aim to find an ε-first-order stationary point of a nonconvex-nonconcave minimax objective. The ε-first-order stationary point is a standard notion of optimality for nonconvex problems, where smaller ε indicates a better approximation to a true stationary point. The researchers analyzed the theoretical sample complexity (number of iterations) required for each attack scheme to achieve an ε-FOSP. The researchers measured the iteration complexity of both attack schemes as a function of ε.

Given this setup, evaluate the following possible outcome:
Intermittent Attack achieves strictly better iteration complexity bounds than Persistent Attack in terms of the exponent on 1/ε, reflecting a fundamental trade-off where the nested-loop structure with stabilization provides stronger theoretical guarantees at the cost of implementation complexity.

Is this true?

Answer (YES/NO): NO